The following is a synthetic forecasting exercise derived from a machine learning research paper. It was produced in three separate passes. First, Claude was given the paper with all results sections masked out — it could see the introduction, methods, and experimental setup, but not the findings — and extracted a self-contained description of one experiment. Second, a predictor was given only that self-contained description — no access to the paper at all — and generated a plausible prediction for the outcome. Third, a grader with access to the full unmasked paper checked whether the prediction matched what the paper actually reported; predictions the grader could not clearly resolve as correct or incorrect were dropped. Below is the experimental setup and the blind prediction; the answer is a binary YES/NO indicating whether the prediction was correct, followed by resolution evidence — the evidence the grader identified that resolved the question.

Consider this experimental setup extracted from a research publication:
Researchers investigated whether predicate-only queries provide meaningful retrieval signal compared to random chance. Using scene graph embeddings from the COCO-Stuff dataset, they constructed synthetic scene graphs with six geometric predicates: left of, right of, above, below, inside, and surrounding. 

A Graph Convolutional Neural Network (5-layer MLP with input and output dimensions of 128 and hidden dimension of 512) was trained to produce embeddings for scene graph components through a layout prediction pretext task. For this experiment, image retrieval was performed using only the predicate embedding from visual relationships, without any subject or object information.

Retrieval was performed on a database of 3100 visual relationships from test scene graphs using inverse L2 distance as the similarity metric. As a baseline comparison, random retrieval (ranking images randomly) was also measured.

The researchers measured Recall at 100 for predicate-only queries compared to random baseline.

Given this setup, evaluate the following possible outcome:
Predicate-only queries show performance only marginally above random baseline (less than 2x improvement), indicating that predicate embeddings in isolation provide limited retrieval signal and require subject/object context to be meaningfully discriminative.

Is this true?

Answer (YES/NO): NO